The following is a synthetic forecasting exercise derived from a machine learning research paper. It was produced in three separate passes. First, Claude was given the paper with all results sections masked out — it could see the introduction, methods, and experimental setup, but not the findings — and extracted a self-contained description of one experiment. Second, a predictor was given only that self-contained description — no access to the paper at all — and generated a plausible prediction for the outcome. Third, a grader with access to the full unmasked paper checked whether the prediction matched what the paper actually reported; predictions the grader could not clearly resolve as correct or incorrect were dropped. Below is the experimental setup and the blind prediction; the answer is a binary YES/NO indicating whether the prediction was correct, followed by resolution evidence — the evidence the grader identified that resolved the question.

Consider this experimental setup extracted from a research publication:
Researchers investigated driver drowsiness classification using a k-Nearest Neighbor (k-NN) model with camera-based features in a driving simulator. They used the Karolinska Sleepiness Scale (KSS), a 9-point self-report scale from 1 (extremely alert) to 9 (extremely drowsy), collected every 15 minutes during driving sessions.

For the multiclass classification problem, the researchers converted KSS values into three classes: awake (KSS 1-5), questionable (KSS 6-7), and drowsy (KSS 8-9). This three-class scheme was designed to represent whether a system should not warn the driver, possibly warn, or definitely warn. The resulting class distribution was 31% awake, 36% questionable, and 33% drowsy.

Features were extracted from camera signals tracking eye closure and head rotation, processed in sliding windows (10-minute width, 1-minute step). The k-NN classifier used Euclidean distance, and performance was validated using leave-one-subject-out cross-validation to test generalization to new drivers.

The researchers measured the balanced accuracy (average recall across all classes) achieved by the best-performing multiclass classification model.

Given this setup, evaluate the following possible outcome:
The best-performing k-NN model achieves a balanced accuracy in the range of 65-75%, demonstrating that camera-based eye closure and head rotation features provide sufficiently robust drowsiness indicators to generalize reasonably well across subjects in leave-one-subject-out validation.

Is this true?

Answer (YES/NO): YES